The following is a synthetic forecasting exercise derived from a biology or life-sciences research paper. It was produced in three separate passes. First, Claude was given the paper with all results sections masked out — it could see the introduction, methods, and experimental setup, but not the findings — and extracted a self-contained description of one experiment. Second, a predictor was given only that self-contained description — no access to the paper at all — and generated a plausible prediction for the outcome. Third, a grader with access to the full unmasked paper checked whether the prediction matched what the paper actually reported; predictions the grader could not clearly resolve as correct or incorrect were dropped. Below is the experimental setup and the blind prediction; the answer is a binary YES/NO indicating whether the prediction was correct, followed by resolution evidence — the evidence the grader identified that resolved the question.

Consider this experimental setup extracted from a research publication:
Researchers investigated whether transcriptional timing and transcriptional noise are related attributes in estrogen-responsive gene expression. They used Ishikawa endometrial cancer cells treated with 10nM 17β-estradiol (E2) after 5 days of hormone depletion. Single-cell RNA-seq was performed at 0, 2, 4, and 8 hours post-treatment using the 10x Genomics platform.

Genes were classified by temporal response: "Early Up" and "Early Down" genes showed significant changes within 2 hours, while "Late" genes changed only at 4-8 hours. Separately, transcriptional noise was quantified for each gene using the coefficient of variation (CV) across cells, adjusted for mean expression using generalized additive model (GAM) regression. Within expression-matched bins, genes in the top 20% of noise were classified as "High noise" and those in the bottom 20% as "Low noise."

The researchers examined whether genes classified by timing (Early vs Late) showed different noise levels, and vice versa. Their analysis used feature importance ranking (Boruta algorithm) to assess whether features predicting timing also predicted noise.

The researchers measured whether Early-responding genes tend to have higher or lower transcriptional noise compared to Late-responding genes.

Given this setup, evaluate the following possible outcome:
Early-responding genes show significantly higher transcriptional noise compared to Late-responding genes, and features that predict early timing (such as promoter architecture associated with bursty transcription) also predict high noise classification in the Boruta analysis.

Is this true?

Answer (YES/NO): NO